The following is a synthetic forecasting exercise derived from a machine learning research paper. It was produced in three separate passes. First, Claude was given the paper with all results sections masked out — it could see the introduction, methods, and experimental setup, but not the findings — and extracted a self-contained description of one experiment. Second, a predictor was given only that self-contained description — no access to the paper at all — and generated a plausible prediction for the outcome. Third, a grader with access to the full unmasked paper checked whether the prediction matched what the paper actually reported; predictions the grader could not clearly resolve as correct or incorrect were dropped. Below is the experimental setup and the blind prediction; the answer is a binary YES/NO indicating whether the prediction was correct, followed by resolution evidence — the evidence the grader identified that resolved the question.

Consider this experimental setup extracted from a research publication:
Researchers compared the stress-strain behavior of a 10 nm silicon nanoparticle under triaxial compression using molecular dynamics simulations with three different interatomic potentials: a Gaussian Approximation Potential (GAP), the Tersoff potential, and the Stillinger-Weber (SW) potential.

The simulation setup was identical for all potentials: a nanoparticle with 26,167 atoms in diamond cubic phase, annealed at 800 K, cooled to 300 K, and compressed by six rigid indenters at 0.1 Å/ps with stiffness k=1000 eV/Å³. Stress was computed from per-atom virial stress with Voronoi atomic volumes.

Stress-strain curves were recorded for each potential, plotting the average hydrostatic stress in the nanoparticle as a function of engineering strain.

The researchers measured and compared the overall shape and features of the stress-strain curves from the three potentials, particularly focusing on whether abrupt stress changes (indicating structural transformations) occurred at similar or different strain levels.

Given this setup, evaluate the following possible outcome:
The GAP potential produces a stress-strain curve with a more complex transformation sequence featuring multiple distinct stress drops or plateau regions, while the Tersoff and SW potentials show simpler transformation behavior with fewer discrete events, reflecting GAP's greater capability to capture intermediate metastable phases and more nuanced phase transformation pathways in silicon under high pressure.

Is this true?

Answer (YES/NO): NO